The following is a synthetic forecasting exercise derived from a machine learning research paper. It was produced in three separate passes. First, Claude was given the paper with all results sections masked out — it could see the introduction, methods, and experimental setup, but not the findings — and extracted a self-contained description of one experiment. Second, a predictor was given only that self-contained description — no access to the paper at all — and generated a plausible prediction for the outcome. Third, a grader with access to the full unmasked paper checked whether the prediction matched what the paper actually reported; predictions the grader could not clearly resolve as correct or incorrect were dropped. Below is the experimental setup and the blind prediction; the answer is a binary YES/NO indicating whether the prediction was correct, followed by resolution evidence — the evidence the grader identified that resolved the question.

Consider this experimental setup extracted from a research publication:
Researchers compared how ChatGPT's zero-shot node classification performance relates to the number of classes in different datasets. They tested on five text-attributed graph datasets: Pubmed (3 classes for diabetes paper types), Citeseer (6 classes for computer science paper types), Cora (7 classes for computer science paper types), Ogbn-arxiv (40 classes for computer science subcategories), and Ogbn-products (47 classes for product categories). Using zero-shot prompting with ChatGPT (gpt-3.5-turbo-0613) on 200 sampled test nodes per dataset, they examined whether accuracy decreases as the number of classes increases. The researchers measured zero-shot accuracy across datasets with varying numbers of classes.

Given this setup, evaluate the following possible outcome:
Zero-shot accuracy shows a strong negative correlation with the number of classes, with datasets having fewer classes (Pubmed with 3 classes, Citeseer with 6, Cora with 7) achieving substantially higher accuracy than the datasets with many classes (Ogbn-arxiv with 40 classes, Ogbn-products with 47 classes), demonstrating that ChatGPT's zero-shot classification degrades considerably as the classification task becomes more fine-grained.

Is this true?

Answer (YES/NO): NO